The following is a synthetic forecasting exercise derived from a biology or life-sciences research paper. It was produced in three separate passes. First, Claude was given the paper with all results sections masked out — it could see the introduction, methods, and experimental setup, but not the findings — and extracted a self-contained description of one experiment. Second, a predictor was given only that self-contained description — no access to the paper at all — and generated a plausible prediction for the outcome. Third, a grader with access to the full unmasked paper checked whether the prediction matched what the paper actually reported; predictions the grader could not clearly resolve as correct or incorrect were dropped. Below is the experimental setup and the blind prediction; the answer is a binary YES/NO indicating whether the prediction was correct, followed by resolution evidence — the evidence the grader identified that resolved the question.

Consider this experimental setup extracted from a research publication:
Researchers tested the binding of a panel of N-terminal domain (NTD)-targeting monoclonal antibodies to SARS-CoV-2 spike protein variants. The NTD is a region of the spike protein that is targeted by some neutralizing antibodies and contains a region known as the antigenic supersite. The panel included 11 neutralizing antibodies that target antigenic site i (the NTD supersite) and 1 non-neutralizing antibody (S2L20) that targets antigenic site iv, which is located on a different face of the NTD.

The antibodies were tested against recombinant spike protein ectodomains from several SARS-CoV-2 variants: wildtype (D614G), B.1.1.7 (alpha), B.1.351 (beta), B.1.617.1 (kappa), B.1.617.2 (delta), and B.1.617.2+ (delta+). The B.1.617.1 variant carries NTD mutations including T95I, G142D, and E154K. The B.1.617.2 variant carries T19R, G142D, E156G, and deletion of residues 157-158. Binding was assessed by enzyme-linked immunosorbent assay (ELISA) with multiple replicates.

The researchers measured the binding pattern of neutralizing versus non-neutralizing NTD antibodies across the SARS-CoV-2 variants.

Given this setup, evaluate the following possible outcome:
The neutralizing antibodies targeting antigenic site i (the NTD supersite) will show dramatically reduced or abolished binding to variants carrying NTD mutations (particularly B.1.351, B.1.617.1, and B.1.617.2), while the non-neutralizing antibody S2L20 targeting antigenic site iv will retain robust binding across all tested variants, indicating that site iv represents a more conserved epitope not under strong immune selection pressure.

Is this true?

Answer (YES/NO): YES